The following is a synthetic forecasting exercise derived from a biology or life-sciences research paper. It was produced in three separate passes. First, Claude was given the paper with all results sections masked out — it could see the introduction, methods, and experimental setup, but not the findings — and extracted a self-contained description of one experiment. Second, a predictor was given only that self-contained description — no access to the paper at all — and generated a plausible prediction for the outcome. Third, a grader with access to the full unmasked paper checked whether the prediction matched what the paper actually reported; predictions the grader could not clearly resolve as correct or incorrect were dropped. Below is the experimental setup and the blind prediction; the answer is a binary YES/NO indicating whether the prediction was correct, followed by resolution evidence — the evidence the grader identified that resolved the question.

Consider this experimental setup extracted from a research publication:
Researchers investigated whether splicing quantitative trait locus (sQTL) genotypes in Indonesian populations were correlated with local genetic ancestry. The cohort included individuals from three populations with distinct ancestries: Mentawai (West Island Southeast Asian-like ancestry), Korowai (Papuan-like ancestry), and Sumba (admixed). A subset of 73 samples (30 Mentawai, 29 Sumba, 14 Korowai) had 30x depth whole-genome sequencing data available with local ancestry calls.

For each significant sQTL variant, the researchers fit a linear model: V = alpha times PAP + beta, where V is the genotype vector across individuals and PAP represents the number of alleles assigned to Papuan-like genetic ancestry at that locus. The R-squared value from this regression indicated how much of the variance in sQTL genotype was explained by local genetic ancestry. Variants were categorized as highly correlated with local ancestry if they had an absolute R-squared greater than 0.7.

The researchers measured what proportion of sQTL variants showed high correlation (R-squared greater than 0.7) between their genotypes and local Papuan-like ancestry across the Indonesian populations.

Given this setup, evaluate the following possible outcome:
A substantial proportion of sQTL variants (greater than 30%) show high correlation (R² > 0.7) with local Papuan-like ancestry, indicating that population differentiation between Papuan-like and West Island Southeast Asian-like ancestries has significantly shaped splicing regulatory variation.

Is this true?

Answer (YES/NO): NO